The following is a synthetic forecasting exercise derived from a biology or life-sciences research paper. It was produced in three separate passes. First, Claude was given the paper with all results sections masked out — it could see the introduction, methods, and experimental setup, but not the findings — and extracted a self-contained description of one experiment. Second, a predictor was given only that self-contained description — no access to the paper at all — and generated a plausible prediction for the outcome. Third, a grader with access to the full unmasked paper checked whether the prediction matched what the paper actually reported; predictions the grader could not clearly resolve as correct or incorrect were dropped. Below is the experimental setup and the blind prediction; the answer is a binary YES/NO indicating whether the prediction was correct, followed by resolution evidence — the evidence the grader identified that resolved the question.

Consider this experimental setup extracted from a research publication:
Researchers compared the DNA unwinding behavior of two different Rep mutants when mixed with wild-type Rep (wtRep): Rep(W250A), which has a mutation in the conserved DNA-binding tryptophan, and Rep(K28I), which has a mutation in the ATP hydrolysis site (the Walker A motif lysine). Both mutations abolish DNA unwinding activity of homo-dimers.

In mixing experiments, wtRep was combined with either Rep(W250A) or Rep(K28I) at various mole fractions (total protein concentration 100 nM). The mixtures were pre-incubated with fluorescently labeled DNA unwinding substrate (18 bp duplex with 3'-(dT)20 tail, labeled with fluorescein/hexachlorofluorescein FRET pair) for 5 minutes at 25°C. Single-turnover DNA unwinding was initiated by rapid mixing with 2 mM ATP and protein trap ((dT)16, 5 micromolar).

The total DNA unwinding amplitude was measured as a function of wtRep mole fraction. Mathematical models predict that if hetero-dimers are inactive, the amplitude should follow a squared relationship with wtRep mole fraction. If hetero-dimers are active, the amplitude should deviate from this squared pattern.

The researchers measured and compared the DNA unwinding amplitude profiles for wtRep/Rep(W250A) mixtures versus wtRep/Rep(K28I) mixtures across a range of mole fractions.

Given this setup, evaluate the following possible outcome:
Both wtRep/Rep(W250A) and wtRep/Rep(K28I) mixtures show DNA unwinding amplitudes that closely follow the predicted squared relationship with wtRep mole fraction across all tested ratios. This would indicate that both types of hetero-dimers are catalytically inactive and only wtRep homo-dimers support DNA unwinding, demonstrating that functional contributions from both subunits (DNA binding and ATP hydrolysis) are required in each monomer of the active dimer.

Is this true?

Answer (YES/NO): NO